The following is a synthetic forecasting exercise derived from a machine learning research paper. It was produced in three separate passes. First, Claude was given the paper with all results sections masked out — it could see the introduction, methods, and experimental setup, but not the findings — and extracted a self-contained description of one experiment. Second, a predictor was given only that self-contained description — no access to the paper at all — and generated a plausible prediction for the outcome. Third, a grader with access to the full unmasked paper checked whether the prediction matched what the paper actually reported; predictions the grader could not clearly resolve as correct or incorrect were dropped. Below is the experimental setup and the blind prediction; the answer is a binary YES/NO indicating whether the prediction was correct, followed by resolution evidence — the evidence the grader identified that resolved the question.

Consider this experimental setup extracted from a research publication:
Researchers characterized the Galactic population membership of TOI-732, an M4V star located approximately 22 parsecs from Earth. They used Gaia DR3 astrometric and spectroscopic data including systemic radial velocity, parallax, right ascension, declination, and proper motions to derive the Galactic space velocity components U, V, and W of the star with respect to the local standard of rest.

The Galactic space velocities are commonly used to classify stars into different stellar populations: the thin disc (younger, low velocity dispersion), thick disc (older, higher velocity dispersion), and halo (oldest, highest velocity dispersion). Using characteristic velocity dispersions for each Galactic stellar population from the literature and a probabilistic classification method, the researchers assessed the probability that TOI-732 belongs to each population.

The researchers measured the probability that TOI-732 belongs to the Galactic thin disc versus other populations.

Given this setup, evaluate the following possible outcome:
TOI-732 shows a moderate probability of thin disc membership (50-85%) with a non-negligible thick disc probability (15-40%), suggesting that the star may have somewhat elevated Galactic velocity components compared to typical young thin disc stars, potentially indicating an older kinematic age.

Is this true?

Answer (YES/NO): NO